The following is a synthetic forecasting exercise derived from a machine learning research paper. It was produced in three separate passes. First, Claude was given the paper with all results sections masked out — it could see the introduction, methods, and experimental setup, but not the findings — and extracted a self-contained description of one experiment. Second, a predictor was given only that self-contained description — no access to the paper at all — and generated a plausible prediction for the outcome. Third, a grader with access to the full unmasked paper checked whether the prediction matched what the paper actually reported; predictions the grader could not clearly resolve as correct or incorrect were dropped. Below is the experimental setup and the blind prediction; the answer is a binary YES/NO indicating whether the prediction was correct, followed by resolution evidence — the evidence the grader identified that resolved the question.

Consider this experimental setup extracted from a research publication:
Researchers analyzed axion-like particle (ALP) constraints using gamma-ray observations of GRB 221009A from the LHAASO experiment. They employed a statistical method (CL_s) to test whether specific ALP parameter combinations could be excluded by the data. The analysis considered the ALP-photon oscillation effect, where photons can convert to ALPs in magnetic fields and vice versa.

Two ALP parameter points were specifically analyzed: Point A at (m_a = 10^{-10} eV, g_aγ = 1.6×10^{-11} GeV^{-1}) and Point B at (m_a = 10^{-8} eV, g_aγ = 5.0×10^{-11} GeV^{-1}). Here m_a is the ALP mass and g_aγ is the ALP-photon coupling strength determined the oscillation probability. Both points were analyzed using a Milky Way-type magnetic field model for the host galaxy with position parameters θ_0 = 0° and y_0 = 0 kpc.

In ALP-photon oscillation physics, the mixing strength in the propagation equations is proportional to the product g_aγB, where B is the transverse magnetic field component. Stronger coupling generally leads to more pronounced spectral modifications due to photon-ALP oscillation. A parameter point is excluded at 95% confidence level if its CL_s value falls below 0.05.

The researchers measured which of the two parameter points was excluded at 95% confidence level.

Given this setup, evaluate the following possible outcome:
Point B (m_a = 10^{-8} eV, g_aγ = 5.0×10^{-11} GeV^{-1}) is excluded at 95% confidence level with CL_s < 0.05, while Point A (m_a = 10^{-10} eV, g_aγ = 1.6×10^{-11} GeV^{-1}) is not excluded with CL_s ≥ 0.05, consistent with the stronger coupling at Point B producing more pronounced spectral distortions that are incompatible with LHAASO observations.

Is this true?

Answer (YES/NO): YES